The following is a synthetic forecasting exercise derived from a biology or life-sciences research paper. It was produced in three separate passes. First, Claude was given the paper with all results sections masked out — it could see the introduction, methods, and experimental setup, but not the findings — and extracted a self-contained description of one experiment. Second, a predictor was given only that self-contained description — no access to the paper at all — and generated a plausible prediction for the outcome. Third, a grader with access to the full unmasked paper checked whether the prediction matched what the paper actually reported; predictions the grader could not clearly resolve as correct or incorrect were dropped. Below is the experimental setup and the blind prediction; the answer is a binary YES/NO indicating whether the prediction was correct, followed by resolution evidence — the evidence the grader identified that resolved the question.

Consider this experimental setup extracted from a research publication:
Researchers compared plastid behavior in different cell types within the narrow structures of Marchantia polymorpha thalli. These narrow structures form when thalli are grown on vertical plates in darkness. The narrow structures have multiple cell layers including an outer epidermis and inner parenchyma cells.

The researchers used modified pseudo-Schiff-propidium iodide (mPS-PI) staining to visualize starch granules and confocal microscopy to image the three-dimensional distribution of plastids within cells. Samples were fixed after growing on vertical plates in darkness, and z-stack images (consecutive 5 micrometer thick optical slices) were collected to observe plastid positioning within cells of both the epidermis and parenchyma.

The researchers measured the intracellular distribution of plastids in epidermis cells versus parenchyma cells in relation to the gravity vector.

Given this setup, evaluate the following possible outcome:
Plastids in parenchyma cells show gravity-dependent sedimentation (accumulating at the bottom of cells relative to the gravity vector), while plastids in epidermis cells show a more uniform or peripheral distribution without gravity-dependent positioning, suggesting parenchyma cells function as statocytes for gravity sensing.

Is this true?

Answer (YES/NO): YES